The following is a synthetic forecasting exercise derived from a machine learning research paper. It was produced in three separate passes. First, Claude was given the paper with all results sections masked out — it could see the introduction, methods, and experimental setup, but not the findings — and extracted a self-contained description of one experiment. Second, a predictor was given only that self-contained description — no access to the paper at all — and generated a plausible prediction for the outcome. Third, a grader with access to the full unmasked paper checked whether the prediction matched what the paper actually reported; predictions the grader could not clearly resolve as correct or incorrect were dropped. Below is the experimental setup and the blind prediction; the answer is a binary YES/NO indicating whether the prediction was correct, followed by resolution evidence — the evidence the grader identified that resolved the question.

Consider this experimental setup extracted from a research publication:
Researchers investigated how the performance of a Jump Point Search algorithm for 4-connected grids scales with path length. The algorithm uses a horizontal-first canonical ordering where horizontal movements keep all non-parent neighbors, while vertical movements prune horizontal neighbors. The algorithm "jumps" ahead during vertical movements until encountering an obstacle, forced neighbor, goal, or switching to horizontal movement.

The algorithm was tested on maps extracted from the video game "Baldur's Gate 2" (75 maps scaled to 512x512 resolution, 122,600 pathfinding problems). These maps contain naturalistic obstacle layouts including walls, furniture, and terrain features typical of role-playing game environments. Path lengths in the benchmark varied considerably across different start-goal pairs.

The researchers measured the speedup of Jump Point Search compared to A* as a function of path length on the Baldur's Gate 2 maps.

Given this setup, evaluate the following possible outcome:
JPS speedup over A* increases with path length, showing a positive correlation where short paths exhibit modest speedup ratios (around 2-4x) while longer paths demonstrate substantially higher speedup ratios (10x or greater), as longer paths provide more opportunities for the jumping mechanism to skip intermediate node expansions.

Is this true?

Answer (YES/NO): NO